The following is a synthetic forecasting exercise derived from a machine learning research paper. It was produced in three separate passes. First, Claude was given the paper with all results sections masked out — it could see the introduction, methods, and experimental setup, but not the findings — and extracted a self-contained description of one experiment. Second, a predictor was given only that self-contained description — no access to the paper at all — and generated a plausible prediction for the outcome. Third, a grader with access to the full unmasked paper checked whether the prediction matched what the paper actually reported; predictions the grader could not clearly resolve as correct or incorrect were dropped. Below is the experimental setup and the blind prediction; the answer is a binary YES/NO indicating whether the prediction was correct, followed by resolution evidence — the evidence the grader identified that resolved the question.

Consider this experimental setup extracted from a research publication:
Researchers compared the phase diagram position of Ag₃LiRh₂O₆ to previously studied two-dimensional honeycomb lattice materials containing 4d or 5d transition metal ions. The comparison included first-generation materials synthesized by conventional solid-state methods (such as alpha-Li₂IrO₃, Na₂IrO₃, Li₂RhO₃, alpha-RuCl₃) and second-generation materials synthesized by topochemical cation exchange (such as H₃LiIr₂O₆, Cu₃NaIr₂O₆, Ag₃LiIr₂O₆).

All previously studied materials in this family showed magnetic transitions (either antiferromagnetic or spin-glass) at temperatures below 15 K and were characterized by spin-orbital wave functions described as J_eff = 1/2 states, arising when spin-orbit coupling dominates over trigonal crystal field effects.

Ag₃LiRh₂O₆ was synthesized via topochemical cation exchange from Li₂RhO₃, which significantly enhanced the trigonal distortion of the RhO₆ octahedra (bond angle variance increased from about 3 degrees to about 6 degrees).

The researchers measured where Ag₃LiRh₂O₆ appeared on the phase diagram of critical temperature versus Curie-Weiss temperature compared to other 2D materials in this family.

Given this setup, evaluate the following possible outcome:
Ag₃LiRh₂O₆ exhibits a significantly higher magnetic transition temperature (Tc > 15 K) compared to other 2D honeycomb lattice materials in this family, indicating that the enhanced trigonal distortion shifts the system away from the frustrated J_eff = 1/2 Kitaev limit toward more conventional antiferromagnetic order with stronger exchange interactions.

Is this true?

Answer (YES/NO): YES